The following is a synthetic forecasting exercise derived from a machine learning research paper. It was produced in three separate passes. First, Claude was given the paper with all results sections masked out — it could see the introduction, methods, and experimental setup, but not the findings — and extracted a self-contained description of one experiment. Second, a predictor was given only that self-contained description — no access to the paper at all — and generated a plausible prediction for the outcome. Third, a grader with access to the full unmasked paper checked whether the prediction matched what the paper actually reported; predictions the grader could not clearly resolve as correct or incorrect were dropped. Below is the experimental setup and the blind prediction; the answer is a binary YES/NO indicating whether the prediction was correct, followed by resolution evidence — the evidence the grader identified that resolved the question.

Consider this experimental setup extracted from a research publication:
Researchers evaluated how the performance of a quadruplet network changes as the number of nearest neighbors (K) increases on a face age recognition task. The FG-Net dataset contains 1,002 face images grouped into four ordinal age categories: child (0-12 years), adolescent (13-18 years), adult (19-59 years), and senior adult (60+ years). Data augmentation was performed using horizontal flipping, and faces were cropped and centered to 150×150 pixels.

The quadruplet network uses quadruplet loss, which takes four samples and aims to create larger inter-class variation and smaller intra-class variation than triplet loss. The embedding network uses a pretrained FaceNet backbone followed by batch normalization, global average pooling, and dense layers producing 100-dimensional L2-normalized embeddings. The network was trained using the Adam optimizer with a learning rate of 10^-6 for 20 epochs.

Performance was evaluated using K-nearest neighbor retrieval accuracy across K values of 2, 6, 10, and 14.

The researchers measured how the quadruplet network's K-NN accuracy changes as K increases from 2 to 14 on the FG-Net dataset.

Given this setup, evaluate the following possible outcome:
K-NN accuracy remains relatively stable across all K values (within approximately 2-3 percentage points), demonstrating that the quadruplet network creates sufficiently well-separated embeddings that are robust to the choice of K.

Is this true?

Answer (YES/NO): NO